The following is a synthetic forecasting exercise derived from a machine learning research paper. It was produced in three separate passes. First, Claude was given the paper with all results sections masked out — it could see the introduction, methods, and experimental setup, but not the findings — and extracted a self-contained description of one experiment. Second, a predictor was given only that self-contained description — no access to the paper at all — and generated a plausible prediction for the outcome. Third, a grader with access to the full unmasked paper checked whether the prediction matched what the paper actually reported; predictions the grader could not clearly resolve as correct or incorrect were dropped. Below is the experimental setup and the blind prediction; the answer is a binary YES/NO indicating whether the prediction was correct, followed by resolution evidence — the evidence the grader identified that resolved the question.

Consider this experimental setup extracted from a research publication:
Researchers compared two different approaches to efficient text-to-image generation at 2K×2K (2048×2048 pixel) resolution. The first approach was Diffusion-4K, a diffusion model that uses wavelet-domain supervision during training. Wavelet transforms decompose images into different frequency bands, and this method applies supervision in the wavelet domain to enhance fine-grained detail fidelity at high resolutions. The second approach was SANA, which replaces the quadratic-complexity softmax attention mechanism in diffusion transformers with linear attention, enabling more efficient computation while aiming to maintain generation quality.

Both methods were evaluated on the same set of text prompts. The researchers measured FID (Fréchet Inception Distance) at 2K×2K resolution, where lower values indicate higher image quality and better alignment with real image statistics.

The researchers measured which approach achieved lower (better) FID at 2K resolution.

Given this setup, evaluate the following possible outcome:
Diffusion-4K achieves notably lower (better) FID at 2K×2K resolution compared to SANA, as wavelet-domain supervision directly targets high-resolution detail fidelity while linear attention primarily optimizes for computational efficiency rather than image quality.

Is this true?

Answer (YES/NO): NO